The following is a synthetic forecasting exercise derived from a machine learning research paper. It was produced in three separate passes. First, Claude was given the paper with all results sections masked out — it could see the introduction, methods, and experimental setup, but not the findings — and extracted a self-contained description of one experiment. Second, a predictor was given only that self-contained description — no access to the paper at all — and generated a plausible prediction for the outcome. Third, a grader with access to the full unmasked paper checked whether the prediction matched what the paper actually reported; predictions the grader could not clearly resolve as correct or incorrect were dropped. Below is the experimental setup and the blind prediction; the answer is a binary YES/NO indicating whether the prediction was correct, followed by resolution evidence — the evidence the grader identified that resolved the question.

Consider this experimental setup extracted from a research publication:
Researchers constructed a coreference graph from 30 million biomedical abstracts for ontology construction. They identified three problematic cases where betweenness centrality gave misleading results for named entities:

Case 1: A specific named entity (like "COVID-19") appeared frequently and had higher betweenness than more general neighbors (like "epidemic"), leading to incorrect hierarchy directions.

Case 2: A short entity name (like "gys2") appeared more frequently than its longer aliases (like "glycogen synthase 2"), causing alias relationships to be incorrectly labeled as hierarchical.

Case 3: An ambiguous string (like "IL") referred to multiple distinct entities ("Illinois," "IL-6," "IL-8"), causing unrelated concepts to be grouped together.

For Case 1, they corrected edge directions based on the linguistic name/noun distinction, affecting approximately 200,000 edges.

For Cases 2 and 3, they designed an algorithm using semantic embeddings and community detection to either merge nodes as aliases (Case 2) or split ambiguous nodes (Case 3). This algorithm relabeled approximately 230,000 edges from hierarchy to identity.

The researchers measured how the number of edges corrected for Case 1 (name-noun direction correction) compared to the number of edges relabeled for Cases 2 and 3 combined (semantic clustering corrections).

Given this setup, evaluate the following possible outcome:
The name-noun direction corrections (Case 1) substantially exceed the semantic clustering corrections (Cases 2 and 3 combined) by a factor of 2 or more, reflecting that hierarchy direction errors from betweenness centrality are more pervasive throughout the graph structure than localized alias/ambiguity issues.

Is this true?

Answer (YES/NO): NO